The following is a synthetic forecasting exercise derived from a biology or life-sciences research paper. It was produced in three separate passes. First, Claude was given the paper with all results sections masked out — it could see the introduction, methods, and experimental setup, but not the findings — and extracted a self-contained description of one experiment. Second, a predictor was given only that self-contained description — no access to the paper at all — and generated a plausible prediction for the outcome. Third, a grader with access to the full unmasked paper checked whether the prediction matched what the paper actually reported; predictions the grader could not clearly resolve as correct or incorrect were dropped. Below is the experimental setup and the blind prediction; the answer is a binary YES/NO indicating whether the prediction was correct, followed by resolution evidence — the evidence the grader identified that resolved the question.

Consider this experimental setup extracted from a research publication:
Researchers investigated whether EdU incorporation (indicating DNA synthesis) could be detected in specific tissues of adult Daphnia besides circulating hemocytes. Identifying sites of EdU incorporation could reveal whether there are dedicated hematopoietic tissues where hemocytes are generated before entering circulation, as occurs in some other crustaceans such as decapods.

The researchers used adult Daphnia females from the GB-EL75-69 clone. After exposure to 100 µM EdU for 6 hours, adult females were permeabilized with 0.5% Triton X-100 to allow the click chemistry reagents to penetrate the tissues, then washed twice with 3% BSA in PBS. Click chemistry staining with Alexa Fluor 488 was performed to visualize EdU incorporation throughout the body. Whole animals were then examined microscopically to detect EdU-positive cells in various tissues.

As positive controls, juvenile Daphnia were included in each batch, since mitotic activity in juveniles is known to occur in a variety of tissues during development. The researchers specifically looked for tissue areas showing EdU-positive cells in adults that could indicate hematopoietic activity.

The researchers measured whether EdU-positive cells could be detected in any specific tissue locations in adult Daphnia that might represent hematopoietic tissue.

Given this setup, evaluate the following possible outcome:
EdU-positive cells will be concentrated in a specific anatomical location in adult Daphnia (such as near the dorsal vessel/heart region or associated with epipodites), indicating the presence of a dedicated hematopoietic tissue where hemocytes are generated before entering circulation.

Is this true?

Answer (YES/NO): NO